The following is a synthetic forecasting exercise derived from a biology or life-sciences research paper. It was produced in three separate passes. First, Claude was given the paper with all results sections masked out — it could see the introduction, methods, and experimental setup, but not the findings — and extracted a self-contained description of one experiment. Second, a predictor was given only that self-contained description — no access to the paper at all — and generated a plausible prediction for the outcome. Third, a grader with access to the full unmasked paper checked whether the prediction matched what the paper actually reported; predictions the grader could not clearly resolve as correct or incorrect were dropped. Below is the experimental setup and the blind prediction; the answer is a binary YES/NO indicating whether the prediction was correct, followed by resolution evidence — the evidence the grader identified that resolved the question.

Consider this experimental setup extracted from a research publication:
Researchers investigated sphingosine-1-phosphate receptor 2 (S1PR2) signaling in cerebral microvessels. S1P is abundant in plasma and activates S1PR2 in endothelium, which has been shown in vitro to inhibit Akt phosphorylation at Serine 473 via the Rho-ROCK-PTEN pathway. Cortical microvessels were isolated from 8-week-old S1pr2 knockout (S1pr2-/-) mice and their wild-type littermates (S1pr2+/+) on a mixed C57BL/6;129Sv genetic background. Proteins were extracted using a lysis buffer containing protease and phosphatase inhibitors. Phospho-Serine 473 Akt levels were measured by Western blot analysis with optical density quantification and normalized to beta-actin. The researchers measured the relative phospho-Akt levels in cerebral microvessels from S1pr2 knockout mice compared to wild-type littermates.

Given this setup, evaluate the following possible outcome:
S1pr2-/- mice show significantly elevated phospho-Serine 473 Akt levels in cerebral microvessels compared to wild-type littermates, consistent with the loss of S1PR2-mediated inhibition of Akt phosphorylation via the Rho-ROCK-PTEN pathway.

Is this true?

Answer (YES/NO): YES